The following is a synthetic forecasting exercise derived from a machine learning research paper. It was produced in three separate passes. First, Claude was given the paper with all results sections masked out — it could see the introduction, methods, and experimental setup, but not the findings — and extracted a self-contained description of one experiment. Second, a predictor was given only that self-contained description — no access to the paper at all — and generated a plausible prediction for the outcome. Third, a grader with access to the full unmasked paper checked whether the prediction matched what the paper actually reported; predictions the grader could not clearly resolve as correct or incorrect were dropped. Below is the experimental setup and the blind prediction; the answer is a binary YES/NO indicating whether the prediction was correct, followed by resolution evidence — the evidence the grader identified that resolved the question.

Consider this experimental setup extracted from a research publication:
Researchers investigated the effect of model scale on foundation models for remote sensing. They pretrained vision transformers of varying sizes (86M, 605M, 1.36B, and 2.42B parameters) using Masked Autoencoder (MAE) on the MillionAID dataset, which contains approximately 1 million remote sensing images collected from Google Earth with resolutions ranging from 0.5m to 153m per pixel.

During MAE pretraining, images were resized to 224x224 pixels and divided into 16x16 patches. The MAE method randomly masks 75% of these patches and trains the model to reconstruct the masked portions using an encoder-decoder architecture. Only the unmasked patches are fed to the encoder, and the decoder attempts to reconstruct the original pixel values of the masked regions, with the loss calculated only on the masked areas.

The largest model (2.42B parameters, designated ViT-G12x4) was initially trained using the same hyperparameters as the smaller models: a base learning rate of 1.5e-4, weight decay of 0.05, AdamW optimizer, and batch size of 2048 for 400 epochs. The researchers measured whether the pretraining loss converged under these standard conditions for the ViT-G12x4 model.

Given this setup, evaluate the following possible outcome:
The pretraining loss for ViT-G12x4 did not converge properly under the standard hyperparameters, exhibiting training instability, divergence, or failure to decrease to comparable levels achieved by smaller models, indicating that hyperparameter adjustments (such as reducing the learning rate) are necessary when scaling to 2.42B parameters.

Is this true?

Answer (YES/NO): YES